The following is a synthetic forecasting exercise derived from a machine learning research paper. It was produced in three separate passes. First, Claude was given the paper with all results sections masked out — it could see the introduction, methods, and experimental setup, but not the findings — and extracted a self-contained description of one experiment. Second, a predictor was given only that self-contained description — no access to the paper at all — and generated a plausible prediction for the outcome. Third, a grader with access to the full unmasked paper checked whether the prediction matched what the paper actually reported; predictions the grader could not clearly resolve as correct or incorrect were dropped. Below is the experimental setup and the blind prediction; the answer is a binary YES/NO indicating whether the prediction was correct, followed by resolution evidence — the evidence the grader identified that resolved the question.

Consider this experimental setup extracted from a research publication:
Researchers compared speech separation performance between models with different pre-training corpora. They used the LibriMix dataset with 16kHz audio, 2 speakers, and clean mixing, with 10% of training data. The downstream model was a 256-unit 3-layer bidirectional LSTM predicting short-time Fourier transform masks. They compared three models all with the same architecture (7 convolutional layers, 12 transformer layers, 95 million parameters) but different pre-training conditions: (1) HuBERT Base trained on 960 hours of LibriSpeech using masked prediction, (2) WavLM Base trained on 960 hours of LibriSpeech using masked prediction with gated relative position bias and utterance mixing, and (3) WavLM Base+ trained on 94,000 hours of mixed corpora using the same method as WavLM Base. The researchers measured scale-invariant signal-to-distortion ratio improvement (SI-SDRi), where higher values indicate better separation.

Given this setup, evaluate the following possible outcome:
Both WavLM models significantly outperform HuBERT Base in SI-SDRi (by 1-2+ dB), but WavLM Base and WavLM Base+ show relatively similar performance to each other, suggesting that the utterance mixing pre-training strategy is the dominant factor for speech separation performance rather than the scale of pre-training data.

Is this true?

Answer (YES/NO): YES